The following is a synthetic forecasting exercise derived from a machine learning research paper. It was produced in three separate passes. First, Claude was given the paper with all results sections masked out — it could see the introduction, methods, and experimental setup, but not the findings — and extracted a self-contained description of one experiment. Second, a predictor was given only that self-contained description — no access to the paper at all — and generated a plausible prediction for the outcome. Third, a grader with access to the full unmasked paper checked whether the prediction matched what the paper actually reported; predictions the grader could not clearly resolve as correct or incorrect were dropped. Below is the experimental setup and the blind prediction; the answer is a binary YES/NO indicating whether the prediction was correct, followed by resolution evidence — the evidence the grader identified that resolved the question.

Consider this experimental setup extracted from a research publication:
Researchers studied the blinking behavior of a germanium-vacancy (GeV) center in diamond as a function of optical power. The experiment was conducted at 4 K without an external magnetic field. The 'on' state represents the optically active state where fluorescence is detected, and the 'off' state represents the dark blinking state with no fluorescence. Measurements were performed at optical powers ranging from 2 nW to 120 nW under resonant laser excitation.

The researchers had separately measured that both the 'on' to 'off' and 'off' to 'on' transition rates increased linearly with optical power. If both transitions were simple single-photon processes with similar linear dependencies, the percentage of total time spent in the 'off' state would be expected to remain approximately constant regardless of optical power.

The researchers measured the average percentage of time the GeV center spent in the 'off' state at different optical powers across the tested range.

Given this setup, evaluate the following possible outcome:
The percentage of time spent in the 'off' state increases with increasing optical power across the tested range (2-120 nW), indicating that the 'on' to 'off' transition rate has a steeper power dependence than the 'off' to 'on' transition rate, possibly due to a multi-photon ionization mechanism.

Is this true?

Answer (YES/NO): YES